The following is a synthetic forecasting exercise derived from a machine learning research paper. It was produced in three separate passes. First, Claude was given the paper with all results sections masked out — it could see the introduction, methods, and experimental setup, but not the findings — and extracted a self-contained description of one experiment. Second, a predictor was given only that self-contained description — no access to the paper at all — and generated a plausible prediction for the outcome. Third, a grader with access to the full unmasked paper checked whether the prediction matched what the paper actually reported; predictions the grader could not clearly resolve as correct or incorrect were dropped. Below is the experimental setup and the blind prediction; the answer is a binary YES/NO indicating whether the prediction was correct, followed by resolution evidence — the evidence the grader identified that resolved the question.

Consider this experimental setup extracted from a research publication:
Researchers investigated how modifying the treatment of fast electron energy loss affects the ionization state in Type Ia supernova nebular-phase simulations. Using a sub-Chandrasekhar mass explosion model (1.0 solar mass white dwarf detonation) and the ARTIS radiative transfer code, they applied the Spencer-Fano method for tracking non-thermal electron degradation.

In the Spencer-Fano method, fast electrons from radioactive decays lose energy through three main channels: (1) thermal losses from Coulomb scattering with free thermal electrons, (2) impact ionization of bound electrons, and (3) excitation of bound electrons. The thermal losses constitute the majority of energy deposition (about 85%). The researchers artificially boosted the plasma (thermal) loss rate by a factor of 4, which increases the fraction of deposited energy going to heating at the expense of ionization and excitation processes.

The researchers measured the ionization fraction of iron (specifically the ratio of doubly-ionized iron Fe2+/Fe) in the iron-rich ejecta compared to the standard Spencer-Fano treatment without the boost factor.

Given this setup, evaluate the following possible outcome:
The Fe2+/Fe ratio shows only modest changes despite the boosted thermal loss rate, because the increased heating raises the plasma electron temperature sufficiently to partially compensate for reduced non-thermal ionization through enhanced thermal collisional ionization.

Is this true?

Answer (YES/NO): NO